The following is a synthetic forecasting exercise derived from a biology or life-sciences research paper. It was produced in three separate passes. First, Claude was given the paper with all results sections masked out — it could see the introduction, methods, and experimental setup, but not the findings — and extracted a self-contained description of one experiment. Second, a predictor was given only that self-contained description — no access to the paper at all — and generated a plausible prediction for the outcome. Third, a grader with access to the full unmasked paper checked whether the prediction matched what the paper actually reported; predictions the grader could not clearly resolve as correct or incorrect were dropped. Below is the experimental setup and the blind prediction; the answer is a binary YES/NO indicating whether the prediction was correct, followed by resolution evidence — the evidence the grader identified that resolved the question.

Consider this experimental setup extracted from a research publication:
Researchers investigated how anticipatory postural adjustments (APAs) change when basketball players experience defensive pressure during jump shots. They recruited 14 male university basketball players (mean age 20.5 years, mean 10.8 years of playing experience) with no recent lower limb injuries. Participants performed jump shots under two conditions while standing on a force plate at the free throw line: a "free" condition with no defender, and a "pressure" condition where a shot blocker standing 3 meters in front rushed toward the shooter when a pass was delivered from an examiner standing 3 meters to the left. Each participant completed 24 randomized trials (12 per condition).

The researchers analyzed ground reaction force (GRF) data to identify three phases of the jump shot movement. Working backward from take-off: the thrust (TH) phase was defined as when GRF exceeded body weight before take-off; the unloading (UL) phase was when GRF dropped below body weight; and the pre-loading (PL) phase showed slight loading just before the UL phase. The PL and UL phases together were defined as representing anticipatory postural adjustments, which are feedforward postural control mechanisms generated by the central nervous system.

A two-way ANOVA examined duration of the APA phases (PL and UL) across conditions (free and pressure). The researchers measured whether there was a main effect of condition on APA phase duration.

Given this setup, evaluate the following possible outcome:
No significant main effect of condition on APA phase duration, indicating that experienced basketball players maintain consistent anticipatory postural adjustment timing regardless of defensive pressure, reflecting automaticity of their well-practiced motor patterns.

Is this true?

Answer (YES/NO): NO